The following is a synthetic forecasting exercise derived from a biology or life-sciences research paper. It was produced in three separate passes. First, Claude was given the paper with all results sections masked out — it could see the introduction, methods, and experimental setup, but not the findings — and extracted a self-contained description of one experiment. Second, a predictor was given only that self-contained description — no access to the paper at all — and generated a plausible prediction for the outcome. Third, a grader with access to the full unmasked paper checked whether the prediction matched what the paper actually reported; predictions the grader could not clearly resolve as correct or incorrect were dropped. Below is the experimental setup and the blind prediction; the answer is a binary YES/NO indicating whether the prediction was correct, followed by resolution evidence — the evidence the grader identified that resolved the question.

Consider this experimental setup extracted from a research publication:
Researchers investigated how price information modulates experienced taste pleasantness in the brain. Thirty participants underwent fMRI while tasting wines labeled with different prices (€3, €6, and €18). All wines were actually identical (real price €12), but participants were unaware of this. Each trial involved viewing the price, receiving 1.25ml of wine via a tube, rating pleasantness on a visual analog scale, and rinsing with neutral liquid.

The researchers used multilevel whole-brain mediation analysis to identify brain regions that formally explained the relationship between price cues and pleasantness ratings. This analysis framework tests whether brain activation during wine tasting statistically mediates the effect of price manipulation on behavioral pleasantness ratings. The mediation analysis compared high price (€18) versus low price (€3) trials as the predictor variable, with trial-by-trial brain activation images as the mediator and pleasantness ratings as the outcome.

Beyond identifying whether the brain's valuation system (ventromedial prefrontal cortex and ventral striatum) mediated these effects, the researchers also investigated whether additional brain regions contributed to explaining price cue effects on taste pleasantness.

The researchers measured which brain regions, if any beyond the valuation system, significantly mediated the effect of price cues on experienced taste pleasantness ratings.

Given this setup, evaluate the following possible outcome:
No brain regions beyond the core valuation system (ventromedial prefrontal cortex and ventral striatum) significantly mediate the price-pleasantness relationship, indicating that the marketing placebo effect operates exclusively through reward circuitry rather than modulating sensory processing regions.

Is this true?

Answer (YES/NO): NO